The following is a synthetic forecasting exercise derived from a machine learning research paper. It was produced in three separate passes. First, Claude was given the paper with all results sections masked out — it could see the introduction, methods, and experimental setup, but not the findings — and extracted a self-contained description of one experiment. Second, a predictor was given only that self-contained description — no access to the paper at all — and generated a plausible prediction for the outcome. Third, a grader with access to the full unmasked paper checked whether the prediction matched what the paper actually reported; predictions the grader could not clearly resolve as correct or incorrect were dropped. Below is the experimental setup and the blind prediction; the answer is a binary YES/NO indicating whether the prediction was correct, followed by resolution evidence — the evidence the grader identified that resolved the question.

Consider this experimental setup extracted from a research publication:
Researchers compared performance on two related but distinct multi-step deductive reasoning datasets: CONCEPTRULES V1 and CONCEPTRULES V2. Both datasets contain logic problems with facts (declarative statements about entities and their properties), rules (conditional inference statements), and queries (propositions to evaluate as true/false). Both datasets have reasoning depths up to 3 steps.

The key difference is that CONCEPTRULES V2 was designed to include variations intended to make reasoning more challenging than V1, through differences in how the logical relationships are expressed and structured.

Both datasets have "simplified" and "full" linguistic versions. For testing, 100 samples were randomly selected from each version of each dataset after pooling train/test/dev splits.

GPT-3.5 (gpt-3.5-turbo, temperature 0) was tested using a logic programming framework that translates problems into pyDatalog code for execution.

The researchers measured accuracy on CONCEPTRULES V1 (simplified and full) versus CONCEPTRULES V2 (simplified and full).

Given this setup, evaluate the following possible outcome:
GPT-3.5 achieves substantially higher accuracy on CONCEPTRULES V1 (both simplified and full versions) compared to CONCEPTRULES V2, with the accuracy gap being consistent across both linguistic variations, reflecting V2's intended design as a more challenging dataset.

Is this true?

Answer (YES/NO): NO